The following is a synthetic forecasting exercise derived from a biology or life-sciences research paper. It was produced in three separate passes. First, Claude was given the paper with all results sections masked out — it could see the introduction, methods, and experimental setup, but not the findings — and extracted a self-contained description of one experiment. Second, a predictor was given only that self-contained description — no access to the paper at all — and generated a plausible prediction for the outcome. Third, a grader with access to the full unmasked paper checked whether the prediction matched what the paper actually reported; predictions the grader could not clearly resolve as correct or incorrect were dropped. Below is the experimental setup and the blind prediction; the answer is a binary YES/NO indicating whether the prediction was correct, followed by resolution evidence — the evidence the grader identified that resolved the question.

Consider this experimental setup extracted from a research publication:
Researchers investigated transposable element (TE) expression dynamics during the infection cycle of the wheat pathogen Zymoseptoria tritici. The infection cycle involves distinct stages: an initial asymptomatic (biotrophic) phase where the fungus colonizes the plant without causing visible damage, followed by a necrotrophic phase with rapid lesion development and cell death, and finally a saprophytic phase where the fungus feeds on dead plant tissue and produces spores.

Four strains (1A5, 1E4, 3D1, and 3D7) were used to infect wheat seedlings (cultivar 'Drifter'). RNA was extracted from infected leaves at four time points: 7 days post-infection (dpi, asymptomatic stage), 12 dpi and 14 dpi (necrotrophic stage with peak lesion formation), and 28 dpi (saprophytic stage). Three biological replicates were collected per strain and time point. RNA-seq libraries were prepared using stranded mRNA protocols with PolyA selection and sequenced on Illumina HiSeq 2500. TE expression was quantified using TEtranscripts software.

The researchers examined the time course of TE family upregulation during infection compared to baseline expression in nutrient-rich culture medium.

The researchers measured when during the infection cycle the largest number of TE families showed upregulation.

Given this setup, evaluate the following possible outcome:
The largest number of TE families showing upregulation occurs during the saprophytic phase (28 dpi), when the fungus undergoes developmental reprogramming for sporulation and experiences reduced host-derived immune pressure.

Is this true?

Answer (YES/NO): NO